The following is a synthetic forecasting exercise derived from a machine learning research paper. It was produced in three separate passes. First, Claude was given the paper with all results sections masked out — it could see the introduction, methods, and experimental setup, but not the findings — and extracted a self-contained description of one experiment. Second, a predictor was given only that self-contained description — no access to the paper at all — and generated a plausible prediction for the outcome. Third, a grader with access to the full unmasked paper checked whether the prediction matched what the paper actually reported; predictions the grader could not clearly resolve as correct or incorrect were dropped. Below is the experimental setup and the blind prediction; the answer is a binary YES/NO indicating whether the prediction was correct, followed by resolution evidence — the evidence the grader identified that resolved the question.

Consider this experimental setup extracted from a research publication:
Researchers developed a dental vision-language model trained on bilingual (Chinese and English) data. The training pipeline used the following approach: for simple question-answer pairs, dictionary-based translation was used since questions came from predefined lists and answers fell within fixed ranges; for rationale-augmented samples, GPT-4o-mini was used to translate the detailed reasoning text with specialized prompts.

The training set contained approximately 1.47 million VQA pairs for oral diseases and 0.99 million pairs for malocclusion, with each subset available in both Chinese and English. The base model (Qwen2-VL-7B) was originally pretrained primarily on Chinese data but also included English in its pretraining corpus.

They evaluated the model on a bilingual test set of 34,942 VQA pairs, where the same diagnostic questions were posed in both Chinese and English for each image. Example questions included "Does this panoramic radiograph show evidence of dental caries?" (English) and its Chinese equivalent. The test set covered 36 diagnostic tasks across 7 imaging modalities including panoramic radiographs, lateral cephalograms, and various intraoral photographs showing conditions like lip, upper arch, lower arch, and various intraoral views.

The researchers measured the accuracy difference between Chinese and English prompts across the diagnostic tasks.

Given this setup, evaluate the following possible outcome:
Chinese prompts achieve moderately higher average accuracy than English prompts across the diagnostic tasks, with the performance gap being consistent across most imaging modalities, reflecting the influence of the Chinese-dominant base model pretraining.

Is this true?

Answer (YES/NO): NO